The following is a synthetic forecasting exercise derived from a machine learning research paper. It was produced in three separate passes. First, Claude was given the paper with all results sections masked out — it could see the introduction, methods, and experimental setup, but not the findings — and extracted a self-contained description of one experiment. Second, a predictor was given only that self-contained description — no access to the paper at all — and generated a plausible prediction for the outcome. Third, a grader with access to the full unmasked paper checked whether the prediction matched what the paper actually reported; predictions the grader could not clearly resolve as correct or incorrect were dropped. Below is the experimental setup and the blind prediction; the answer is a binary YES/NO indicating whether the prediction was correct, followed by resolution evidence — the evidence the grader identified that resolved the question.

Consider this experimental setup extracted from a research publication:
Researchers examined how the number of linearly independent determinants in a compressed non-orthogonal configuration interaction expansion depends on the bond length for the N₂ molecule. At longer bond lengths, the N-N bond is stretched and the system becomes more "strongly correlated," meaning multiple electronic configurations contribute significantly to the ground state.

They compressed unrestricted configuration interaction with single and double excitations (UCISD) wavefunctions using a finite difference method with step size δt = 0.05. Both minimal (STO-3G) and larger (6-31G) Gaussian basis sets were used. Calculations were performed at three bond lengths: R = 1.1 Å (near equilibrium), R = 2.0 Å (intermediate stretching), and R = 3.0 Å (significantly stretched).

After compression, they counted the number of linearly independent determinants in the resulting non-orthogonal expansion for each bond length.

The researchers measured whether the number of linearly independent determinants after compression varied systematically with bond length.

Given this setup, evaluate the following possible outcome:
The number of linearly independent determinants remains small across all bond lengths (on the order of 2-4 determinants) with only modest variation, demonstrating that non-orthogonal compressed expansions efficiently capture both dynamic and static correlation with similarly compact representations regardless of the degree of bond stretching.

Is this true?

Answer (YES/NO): NO